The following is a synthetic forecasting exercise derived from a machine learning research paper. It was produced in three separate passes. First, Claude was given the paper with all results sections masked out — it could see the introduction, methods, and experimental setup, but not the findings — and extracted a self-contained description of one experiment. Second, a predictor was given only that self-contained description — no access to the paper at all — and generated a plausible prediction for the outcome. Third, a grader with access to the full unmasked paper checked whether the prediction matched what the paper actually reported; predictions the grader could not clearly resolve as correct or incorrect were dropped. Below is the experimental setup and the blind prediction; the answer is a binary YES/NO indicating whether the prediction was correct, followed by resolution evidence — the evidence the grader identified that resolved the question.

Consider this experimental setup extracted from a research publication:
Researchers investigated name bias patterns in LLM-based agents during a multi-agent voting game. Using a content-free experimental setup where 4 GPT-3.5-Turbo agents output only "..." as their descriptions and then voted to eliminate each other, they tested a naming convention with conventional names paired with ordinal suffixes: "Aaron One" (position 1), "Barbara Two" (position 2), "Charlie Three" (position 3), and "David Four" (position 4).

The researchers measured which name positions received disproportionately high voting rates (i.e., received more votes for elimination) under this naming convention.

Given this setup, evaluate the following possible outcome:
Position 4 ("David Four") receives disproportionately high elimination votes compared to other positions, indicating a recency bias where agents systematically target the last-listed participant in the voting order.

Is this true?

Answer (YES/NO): NO